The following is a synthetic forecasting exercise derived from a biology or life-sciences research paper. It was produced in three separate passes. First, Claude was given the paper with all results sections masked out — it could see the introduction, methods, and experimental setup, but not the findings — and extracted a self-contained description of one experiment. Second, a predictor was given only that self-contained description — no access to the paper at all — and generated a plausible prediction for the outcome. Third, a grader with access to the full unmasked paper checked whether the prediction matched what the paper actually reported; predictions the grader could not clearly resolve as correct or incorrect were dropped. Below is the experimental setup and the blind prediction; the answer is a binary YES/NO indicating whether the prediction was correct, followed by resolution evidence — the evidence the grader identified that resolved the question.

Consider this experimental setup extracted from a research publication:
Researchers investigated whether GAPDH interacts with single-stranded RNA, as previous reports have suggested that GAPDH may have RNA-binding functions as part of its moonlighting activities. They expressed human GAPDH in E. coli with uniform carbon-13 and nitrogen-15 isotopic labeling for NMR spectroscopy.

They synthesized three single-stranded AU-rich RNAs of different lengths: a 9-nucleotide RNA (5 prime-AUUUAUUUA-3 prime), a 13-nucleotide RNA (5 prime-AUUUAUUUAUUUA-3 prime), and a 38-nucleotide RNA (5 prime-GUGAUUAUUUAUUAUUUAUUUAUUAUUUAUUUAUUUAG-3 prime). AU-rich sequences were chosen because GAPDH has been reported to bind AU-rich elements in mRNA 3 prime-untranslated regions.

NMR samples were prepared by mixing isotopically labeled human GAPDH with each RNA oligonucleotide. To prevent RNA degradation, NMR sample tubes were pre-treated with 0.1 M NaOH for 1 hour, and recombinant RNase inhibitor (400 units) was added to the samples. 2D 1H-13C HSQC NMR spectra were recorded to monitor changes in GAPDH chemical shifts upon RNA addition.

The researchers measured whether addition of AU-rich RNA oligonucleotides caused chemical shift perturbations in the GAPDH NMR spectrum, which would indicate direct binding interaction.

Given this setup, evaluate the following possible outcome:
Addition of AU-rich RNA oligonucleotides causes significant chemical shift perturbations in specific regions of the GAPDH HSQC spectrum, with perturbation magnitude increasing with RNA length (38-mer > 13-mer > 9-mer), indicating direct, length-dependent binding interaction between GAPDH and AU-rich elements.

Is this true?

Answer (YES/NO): YES